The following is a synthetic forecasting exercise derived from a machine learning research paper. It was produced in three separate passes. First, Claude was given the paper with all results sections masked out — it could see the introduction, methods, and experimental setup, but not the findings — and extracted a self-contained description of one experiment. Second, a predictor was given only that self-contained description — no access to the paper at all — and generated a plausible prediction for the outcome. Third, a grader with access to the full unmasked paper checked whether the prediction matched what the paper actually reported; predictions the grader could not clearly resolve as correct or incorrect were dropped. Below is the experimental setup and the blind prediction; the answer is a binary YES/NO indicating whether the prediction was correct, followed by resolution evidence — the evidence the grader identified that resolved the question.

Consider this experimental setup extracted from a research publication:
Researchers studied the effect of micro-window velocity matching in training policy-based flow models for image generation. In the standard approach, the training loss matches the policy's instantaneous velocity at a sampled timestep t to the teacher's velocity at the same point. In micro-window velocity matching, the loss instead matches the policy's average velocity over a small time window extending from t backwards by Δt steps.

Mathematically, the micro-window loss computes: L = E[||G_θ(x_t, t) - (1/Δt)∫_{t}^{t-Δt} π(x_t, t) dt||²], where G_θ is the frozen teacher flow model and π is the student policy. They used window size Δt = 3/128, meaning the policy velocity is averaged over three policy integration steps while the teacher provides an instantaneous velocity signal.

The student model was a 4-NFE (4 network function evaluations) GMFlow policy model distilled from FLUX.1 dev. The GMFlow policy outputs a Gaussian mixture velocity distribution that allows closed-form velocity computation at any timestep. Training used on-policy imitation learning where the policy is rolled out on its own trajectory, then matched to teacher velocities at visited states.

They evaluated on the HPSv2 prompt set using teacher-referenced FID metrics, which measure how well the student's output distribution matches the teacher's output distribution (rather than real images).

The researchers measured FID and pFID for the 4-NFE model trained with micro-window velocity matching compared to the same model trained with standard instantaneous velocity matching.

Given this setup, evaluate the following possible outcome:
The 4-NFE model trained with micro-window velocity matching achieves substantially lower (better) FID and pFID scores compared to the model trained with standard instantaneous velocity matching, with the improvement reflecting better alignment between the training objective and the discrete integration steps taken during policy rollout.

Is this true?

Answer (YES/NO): NO